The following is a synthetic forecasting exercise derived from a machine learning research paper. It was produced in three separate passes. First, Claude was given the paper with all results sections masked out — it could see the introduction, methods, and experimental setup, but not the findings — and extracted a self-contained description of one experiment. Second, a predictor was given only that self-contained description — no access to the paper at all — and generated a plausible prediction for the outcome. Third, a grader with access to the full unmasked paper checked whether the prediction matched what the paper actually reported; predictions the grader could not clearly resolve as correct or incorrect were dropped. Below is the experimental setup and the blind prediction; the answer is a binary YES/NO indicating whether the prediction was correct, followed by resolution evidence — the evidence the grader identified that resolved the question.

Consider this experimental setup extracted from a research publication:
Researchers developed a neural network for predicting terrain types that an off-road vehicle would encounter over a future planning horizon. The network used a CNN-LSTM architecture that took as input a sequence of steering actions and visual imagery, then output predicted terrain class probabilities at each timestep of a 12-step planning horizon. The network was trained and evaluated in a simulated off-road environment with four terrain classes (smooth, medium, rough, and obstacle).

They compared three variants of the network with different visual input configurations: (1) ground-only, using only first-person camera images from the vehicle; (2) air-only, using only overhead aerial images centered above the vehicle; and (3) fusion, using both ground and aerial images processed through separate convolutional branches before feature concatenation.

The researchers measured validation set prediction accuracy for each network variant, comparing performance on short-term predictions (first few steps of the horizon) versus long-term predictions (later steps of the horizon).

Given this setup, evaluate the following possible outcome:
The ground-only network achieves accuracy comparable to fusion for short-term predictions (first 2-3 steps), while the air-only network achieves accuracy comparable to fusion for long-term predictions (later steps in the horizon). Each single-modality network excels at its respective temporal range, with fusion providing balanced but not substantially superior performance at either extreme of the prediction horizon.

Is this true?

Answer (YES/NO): NO